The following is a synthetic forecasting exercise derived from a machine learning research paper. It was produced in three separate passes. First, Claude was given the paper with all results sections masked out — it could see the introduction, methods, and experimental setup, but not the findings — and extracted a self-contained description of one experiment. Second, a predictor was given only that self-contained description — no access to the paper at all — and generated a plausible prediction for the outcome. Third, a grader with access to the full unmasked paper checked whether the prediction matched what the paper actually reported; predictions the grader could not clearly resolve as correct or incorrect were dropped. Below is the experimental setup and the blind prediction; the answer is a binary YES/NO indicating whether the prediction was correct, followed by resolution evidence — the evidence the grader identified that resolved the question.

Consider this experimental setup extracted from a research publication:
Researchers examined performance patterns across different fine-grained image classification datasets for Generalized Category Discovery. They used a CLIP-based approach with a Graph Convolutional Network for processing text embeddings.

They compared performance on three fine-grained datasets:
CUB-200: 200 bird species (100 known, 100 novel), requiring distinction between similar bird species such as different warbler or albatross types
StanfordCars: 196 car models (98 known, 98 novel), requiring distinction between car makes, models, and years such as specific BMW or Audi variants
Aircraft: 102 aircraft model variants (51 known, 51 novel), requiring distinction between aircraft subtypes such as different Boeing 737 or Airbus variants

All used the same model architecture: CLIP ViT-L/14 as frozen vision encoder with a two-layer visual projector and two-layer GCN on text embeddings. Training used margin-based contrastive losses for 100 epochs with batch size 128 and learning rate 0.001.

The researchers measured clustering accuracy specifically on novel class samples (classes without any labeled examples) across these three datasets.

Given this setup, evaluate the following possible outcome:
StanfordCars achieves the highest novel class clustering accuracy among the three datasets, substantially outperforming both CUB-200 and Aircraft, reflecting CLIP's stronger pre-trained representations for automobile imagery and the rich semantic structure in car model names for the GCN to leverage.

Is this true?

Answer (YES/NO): NO